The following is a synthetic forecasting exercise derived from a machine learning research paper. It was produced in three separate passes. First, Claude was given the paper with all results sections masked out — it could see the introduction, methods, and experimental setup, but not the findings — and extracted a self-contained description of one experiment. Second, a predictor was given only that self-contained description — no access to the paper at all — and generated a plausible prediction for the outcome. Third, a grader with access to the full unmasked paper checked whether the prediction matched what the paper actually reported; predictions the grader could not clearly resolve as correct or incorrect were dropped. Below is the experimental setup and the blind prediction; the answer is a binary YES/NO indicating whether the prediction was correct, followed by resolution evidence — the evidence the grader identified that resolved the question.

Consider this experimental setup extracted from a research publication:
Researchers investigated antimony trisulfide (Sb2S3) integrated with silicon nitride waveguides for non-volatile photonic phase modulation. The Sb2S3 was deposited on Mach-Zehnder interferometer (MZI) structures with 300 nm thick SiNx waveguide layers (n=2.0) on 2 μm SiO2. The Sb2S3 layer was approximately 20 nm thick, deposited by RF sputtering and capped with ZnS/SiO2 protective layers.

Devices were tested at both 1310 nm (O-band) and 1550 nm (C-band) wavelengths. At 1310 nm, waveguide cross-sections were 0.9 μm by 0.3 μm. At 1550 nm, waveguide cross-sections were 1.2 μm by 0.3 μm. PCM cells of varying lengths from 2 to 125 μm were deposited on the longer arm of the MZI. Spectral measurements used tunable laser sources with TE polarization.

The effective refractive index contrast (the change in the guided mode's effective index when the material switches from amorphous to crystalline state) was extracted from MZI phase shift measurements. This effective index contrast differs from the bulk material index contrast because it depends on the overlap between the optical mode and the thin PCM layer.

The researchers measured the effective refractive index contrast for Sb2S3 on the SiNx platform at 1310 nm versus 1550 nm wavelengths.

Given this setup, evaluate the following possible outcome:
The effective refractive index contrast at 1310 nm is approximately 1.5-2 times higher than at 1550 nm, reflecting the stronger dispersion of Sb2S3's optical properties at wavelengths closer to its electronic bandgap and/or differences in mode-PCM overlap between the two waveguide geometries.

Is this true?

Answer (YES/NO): NO